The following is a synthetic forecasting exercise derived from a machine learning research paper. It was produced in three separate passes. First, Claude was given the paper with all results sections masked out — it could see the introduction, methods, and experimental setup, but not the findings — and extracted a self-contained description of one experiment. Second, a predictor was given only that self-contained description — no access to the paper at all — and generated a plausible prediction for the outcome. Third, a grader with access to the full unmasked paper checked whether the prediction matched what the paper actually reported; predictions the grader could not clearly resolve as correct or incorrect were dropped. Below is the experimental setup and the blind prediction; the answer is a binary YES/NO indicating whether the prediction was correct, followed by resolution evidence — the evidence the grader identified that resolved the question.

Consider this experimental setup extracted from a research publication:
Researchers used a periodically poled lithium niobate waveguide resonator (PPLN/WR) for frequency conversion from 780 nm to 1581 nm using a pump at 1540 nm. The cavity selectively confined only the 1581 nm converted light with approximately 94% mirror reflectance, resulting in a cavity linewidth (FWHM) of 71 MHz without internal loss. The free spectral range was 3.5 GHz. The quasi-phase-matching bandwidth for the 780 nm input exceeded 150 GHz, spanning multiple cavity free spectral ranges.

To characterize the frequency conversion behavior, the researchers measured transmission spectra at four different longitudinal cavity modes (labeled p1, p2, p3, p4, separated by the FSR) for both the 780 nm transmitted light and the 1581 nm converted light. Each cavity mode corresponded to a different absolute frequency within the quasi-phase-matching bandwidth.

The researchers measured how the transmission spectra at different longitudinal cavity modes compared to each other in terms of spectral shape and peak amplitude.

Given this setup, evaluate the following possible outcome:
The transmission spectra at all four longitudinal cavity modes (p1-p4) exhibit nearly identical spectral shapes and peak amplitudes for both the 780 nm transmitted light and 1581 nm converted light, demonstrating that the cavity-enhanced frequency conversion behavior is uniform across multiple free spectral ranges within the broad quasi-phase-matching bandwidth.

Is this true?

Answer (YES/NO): YES